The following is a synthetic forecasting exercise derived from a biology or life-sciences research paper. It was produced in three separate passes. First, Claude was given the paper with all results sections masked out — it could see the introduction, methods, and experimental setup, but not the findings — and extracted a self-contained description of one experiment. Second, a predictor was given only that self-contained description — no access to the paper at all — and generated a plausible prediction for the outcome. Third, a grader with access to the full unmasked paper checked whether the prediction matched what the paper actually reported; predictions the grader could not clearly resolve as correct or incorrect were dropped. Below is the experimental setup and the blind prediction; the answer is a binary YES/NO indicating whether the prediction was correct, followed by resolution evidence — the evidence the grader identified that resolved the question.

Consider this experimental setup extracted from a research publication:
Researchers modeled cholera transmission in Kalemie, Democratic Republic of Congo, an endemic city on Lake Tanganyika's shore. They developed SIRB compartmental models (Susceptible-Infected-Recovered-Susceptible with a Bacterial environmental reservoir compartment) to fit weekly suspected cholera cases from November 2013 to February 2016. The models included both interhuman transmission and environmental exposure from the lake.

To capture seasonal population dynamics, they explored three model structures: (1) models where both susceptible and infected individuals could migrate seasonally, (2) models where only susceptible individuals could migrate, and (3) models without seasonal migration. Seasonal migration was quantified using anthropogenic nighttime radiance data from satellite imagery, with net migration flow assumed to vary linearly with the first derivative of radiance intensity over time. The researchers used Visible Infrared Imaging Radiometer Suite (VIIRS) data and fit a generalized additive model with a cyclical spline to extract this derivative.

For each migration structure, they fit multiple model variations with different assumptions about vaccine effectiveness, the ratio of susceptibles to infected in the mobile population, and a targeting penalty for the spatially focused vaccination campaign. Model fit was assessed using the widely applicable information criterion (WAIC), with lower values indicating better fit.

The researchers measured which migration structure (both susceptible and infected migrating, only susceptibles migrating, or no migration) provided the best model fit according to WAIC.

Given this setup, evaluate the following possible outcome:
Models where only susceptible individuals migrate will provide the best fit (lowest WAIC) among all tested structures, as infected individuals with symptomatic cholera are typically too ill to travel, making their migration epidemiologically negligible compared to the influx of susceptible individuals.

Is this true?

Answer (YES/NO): NO